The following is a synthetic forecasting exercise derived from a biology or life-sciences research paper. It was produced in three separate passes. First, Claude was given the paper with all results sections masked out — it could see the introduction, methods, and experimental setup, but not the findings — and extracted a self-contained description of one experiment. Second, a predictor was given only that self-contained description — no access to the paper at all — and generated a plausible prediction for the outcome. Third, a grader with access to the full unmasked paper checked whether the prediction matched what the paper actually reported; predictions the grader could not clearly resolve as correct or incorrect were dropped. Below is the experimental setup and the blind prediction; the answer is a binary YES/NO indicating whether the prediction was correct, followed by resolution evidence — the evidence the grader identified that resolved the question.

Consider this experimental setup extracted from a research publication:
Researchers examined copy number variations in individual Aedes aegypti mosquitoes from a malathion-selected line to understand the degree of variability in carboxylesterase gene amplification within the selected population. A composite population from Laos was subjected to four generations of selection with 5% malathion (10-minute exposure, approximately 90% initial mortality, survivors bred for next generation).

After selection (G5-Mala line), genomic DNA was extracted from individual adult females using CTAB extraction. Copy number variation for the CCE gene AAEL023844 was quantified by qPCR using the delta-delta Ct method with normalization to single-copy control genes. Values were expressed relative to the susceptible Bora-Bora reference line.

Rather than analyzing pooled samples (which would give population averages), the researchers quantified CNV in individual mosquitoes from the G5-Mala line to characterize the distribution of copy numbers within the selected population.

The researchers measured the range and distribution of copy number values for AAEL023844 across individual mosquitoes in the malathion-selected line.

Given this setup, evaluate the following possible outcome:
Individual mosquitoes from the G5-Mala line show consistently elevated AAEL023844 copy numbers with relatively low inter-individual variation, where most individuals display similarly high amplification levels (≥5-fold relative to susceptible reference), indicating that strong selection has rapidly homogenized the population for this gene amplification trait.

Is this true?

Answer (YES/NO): NO